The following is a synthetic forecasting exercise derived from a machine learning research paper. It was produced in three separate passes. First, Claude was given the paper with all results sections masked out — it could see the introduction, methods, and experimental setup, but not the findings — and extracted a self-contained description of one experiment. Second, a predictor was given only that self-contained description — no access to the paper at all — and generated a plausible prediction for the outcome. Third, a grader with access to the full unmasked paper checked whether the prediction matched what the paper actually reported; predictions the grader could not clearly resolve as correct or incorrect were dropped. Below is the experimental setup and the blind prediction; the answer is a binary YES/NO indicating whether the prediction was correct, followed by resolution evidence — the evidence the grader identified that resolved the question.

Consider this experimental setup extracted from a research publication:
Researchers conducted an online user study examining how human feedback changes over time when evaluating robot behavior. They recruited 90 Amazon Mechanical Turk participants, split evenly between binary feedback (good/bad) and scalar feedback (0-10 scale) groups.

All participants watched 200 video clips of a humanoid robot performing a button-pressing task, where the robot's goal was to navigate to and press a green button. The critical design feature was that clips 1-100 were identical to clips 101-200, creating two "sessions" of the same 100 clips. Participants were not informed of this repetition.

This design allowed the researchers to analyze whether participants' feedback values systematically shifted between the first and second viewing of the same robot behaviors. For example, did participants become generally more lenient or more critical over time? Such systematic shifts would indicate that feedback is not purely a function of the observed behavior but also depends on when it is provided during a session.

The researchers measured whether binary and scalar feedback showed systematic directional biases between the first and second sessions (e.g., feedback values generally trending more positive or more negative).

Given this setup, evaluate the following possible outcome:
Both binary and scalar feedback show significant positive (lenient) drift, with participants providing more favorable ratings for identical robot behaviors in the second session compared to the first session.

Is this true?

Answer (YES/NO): NO